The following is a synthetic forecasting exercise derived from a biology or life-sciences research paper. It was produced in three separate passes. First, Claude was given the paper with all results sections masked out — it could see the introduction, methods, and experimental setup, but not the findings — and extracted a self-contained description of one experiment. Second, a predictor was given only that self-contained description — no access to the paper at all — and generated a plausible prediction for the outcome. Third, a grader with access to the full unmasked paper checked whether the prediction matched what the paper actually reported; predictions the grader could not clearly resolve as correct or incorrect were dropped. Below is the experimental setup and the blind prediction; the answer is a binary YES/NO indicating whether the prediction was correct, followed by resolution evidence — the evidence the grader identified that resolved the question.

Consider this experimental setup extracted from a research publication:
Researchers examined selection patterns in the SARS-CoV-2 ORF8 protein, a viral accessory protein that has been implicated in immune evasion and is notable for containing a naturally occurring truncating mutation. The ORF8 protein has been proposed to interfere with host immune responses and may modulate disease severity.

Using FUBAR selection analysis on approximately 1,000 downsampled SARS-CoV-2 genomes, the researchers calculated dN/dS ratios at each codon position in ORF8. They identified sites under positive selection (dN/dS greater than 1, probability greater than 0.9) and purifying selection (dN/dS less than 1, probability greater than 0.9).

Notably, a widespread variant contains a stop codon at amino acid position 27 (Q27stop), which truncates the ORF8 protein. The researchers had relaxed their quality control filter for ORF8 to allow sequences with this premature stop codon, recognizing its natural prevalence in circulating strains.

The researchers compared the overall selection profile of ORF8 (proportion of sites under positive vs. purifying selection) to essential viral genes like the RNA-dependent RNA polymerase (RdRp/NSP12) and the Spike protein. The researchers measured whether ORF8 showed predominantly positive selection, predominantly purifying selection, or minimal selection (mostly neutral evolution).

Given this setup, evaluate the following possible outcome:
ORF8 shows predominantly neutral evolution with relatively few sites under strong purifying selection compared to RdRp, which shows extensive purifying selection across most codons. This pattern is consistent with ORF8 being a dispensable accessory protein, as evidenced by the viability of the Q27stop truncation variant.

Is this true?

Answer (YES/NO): NO